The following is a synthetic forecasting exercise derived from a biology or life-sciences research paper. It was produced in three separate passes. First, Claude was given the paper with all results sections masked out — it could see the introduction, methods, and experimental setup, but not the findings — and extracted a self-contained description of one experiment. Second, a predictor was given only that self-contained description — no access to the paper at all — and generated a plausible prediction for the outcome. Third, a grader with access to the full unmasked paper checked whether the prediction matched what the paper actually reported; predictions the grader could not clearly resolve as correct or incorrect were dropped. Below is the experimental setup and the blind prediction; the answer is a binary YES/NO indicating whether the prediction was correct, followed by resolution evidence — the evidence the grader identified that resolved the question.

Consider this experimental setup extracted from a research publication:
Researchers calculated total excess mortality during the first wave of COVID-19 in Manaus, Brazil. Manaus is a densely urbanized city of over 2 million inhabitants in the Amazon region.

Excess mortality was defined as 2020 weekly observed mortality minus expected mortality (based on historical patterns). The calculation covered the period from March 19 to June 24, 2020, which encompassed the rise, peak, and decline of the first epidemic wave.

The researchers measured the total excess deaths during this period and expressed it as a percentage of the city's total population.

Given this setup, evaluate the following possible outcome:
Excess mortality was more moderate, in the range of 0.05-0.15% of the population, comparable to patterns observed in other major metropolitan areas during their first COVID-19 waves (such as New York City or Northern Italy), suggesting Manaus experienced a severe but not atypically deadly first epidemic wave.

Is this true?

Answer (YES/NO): NO